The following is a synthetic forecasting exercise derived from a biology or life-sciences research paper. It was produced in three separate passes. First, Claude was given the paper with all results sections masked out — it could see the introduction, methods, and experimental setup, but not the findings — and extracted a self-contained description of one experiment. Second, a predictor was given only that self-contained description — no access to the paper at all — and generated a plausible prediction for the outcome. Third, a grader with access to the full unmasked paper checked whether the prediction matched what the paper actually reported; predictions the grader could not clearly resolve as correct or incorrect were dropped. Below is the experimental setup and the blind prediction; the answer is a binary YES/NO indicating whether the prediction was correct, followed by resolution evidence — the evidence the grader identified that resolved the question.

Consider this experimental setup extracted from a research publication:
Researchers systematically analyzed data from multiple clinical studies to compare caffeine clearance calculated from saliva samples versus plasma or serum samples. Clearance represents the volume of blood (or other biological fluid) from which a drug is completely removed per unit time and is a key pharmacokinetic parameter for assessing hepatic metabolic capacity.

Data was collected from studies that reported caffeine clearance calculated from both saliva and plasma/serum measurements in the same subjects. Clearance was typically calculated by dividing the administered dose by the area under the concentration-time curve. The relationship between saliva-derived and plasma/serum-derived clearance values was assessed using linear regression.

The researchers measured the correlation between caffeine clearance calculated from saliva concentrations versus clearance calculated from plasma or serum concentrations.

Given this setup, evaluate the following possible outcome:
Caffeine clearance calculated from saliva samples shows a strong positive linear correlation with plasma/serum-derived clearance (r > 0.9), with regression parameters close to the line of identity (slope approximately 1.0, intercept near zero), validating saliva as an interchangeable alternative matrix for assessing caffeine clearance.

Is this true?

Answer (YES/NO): NO